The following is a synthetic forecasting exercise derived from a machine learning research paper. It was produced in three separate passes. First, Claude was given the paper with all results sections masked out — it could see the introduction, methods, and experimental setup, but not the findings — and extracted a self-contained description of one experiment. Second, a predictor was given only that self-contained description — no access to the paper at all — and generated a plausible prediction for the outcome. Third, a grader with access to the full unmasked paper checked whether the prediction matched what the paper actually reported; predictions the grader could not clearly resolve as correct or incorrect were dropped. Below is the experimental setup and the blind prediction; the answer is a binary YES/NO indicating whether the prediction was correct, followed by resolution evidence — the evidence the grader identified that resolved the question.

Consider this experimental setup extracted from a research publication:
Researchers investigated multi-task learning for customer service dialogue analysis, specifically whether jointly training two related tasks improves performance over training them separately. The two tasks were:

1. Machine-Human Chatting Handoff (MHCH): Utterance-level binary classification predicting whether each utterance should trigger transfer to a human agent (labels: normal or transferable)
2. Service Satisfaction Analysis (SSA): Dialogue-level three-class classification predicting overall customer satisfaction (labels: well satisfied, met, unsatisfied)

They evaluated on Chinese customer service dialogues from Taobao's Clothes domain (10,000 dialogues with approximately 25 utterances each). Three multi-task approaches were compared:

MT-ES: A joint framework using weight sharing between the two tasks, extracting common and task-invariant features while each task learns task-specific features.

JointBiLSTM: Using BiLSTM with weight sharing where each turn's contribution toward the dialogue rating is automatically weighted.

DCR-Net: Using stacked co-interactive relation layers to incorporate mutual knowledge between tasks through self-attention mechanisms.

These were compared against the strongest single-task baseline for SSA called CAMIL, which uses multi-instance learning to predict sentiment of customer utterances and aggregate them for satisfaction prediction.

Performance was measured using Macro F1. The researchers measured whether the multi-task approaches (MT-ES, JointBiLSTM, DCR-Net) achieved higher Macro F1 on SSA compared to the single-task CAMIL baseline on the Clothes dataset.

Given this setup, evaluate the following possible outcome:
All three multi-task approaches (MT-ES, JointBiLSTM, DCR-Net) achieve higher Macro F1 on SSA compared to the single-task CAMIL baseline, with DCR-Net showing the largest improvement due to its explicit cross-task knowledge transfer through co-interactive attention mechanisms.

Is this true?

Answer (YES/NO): NO